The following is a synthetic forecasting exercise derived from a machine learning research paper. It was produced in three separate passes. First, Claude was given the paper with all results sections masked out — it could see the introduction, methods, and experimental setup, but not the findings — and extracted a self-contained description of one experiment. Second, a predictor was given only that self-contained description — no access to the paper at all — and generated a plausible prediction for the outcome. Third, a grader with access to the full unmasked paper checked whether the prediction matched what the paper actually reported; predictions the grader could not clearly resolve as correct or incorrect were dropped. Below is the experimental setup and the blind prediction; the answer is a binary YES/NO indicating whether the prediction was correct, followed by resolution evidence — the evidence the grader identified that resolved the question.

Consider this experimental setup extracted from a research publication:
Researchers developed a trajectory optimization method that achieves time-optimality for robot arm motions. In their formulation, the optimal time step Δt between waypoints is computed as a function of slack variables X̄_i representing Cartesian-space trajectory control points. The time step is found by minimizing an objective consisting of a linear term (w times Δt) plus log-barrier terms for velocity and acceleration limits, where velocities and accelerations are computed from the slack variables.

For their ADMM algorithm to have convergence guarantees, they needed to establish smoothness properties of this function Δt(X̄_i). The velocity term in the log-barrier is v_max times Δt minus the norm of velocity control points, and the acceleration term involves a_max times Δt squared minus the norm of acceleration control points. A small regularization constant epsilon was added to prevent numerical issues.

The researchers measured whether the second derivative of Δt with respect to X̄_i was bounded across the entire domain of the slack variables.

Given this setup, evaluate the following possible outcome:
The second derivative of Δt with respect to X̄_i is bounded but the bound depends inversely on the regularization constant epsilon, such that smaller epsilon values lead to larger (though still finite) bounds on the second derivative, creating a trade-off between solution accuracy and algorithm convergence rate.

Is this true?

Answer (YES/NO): NO